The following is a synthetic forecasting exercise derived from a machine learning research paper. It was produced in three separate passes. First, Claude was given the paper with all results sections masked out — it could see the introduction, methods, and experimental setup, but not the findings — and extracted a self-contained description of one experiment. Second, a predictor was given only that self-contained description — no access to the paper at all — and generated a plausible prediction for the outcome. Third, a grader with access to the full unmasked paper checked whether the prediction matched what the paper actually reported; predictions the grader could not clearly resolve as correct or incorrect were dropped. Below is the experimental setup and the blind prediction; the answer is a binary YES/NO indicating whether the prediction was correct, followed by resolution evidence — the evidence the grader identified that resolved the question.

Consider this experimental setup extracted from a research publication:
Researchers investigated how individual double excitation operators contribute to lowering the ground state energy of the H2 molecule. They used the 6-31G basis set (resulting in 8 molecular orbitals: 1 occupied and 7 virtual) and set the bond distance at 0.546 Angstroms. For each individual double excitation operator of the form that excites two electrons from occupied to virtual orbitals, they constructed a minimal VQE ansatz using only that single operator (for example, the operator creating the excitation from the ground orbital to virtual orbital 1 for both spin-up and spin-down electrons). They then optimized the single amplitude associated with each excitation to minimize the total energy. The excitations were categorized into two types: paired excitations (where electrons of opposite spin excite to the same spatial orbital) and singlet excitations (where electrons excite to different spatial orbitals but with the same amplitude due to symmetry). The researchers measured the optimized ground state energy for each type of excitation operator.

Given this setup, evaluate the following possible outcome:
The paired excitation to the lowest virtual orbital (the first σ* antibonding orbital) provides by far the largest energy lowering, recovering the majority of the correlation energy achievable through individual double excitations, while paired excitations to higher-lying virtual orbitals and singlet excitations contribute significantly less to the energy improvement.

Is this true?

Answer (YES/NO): NO